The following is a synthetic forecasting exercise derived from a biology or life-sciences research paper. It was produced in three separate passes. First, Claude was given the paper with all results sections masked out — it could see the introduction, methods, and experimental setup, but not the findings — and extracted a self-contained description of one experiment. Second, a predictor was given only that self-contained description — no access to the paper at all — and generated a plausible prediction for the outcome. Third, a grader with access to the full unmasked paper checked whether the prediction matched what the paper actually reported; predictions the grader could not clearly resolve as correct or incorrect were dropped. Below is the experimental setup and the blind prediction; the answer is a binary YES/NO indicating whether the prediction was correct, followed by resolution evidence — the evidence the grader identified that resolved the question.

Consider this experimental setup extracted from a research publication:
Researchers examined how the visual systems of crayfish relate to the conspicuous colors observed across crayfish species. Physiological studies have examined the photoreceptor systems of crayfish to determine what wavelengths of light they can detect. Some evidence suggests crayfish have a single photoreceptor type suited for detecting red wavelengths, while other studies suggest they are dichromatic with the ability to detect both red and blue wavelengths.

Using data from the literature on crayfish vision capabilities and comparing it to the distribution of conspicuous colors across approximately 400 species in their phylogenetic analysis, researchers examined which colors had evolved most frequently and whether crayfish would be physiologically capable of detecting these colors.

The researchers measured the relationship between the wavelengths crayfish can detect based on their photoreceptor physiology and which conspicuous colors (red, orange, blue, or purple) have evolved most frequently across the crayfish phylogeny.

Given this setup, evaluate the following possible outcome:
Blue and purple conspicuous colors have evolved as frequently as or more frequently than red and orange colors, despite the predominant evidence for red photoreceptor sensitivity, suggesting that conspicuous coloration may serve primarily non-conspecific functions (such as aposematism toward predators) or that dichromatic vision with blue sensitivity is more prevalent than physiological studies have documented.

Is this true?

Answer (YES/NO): NO